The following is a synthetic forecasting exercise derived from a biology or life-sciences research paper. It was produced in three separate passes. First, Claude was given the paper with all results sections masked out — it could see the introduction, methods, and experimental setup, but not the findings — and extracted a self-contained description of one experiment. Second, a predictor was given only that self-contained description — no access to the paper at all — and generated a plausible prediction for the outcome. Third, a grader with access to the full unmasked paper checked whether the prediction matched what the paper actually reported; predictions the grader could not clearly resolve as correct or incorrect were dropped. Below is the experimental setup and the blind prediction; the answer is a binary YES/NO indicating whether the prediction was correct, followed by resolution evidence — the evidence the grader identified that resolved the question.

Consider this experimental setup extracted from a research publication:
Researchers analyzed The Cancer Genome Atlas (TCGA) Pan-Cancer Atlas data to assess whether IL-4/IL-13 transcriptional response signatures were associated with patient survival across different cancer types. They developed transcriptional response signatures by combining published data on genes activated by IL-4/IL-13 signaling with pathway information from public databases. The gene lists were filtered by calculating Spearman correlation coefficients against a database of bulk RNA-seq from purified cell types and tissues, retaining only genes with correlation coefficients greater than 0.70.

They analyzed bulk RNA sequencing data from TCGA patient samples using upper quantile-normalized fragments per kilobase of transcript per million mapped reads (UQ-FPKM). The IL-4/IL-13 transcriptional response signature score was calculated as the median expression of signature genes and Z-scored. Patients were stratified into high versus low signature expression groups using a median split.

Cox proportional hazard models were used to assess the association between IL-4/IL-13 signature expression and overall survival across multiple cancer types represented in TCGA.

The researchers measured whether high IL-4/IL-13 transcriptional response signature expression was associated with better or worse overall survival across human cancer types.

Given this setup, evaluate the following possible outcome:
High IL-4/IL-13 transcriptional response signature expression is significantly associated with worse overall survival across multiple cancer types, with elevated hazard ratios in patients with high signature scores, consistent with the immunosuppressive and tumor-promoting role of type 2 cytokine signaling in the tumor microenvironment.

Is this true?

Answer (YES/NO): YES